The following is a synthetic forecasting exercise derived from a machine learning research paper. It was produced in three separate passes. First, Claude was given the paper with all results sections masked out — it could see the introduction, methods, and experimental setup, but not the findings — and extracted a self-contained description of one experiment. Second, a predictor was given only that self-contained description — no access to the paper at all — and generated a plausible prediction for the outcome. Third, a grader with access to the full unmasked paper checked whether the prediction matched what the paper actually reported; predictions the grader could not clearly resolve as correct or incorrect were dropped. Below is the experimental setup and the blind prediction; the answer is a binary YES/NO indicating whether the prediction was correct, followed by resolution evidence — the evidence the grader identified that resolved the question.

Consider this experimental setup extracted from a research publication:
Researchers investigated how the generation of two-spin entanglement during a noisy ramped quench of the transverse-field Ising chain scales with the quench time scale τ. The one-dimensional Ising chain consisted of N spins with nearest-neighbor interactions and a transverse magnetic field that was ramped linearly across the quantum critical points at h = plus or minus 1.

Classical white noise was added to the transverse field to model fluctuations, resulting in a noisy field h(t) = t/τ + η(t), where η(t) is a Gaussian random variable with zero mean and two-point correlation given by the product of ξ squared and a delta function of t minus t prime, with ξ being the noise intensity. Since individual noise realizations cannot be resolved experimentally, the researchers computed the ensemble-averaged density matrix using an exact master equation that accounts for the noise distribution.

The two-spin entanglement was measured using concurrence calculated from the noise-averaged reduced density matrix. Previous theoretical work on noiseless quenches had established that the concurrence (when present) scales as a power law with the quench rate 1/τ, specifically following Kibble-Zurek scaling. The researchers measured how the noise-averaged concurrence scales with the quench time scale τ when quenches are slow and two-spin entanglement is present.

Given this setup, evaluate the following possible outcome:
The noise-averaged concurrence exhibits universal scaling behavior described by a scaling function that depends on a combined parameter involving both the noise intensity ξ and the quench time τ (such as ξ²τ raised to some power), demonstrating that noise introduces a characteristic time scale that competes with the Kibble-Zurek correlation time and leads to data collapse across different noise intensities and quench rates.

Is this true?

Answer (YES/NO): NO